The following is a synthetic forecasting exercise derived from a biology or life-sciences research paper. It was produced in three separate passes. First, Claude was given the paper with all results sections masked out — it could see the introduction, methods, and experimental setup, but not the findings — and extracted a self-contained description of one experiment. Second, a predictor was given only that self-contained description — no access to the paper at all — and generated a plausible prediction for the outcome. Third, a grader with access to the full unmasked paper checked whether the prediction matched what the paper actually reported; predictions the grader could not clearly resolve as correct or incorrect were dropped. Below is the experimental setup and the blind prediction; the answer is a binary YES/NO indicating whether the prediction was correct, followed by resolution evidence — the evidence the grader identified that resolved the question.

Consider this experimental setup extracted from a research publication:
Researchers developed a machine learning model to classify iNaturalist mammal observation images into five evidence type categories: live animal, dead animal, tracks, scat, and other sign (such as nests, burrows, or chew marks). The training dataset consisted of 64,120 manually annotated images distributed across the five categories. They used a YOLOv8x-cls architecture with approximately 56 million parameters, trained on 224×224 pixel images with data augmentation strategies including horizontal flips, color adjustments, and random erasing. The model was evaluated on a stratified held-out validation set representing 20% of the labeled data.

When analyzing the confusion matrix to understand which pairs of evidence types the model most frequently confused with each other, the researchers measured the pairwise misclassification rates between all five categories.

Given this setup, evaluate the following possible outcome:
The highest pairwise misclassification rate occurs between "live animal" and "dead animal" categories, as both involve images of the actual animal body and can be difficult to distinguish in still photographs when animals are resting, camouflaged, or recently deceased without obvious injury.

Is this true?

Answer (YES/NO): YES